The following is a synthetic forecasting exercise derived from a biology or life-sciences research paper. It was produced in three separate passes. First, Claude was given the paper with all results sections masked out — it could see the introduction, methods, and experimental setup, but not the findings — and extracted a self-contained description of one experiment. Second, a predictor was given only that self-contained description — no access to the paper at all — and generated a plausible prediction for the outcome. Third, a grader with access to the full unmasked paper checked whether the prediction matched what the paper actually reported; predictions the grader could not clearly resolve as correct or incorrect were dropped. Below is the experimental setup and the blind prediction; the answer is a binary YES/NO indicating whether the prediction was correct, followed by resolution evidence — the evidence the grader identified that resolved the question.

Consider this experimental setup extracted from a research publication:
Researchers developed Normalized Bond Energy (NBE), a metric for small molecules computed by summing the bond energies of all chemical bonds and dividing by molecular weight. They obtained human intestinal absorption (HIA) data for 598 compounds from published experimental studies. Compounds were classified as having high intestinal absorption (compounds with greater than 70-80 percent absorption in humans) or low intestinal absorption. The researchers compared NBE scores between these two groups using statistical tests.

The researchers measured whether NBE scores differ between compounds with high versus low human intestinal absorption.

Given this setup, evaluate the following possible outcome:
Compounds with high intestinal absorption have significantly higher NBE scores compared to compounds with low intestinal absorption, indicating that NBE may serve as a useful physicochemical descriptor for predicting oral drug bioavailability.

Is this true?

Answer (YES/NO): YES